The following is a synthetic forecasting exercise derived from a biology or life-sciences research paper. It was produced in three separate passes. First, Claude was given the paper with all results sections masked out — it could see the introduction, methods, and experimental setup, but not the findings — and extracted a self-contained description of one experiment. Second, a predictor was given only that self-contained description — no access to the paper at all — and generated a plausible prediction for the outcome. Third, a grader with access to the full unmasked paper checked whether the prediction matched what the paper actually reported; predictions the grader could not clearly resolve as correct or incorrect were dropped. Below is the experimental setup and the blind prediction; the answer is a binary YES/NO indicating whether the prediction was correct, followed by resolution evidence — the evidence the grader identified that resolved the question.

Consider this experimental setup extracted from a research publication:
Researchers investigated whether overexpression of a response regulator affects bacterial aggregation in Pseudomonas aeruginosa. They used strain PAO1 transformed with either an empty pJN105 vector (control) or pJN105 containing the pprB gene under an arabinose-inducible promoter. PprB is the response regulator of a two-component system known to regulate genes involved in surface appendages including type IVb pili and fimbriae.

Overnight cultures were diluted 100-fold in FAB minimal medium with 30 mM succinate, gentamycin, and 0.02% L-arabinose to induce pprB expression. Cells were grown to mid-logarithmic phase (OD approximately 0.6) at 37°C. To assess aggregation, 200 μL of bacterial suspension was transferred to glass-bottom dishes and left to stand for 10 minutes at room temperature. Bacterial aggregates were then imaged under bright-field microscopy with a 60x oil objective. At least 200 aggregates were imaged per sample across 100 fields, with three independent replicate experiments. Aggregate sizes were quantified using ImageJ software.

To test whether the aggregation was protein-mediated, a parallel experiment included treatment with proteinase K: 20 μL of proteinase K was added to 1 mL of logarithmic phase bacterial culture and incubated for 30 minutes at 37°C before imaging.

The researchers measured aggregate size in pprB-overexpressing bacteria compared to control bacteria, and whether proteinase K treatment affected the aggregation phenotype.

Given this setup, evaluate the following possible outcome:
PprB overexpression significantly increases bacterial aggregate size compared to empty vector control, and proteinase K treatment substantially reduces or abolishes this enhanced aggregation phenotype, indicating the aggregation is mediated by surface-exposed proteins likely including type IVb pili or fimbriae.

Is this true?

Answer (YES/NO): YES